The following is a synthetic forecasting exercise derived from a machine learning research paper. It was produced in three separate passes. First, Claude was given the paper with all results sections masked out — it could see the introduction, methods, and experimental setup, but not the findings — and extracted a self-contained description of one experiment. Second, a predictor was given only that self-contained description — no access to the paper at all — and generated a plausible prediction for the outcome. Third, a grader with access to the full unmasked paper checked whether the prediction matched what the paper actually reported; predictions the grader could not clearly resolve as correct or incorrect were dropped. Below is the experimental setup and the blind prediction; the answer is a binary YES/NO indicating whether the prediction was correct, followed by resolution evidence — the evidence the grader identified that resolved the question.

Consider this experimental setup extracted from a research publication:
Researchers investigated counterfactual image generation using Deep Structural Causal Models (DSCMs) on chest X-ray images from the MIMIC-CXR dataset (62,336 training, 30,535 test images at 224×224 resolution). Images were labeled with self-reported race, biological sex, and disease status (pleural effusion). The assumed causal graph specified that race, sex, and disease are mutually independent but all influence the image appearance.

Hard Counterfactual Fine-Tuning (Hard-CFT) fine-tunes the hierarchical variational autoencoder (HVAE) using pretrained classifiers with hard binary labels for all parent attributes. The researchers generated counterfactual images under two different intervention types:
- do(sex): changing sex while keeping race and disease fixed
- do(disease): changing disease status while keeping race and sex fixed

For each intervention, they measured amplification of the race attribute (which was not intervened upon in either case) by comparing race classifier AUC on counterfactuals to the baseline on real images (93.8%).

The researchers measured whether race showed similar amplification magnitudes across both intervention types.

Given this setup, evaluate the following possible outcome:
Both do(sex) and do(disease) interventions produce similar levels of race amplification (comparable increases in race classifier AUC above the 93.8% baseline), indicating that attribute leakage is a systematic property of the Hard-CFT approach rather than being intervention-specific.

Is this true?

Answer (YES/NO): YES